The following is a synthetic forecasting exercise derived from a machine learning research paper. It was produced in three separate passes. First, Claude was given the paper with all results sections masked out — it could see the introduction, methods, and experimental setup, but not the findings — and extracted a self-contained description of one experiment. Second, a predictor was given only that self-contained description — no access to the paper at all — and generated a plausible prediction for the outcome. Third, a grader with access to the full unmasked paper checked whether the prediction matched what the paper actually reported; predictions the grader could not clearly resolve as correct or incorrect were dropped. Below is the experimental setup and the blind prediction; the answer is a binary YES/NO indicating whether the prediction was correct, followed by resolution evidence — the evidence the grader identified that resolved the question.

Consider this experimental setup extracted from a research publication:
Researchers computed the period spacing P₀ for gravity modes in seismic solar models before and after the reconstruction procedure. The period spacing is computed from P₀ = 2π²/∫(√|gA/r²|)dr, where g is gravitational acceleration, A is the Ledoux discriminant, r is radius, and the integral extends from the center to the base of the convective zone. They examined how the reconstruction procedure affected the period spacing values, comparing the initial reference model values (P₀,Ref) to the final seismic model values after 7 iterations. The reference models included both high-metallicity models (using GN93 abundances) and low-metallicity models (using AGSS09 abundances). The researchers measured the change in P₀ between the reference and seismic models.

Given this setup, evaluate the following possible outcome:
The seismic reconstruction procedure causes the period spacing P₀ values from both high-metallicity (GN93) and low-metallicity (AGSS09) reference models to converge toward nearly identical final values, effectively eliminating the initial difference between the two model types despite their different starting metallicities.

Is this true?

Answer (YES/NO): NO